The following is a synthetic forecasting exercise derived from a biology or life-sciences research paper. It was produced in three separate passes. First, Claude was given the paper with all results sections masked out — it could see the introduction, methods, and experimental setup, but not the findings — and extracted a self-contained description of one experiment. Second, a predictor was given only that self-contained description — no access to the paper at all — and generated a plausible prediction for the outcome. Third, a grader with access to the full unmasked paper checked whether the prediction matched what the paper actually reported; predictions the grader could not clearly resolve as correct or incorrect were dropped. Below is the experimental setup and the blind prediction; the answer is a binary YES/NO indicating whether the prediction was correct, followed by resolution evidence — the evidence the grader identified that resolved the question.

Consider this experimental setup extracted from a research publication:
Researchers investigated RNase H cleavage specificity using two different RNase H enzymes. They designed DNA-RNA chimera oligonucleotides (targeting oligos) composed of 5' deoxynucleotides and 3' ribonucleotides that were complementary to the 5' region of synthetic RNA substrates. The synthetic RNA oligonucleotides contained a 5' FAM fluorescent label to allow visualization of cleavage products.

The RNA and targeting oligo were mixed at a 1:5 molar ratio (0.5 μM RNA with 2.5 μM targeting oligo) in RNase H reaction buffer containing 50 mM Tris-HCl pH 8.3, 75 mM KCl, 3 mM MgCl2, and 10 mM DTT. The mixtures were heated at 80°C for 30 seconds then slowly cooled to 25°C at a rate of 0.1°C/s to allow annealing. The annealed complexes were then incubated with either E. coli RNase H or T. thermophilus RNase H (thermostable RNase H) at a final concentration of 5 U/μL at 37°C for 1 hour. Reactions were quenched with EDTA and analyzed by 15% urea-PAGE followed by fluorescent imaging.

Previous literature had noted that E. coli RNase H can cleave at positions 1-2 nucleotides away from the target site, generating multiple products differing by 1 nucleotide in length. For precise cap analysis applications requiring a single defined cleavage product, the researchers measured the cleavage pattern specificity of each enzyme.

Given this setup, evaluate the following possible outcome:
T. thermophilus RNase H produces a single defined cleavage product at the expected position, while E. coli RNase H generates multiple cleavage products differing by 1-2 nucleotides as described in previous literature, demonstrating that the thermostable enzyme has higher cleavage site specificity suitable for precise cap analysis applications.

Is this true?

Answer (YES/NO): NO